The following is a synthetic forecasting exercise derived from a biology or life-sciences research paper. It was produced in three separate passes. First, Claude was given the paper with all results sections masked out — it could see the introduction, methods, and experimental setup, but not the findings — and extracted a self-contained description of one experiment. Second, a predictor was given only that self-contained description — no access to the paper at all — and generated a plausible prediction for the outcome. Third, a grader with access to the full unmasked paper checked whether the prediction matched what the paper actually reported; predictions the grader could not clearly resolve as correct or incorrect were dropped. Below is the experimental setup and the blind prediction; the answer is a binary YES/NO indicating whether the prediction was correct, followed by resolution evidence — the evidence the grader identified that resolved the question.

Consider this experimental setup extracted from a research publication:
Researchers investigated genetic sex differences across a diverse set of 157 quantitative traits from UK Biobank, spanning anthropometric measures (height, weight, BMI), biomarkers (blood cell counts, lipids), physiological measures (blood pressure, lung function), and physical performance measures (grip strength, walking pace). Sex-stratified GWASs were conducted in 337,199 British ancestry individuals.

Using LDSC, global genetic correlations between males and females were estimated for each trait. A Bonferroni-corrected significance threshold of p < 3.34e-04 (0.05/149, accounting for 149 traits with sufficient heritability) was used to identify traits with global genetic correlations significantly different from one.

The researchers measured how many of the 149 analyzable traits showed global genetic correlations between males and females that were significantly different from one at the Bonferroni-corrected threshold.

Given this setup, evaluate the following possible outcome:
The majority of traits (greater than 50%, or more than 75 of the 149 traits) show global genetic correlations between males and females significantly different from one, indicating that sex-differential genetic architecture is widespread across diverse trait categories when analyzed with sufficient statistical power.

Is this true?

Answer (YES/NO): NO